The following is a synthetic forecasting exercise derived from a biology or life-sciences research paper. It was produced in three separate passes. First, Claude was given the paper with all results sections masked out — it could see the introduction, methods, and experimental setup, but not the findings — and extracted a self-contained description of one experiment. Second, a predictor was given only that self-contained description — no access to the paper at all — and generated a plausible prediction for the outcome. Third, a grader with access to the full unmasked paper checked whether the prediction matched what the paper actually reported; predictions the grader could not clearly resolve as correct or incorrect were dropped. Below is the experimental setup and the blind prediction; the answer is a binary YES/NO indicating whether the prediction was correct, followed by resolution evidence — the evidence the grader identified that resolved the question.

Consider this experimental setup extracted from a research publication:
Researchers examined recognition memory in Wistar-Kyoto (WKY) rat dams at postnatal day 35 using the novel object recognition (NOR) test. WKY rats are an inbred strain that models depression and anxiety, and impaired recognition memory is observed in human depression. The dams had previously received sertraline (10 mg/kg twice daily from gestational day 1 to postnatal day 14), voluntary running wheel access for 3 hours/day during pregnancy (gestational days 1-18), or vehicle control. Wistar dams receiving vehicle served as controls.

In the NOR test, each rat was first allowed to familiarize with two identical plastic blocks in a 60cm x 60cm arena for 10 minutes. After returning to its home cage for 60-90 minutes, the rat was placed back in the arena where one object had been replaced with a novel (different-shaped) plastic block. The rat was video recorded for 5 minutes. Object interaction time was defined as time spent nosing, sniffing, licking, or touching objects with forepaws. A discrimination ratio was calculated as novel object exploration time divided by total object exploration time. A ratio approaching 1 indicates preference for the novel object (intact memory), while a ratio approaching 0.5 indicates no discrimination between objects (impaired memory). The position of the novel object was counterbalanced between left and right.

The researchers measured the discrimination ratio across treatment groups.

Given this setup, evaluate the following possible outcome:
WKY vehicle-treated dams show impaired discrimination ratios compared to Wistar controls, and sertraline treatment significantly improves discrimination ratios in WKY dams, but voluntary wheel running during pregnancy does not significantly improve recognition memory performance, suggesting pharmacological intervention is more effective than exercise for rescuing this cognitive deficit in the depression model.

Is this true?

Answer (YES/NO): NO